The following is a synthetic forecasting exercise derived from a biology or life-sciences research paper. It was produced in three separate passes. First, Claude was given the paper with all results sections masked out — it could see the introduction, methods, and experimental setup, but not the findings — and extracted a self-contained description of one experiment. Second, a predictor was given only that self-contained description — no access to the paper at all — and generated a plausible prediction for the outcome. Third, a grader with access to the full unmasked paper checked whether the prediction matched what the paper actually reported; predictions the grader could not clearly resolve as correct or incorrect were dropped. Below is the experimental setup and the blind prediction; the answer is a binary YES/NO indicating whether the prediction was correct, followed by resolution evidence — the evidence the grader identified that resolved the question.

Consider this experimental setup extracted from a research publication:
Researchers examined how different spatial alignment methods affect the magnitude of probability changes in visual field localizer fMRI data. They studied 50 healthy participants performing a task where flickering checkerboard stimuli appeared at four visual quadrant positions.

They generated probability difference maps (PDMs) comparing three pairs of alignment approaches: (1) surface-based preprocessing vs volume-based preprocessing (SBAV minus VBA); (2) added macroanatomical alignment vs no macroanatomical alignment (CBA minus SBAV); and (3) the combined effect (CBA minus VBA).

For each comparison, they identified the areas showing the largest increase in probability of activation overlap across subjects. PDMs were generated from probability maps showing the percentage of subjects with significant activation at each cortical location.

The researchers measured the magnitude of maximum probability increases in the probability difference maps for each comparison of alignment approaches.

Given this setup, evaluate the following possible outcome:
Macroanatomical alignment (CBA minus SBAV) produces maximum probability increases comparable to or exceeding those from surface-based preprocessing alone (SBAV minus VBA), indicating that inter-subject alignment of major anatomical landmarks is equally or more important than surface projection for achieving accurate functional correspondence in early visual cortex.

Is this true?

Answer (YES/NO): YES